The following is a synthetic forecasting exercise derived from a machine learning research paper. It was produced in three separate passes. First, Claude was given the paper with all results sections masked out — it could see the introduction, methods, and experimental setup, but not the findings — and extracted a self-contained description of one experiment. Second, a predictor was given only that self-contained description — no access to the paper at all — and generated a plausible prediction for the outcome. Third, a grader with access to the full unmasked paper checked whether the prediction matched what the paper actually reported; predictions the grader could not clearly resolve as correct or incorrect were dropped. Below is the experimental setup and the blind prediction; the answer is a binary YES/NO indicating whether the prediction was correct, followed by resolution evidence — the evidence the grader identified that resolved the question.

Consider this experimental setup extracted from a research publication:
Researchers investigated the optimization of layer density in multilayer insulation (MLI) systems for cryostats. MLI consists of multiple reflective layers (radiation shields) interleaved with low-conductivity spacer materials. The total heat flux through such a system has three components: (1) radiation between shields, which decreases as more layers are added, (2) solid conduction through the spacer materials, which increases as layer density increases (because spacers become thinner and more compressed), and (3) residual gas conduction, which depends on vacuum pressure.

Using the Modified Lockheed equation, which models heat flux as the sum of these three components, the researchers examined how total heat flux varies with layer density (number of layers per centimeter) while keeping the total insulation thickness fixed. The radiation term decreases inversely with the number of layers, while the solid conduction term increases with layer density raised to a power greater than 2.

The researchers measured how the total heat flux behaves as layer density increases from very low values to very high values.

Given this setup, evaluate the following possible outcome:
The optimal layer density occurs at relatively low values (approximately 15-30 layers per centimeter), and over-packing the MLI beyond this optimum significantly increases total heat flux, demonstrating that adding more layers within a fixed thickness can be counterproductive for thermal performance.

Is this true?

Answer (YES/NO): YES